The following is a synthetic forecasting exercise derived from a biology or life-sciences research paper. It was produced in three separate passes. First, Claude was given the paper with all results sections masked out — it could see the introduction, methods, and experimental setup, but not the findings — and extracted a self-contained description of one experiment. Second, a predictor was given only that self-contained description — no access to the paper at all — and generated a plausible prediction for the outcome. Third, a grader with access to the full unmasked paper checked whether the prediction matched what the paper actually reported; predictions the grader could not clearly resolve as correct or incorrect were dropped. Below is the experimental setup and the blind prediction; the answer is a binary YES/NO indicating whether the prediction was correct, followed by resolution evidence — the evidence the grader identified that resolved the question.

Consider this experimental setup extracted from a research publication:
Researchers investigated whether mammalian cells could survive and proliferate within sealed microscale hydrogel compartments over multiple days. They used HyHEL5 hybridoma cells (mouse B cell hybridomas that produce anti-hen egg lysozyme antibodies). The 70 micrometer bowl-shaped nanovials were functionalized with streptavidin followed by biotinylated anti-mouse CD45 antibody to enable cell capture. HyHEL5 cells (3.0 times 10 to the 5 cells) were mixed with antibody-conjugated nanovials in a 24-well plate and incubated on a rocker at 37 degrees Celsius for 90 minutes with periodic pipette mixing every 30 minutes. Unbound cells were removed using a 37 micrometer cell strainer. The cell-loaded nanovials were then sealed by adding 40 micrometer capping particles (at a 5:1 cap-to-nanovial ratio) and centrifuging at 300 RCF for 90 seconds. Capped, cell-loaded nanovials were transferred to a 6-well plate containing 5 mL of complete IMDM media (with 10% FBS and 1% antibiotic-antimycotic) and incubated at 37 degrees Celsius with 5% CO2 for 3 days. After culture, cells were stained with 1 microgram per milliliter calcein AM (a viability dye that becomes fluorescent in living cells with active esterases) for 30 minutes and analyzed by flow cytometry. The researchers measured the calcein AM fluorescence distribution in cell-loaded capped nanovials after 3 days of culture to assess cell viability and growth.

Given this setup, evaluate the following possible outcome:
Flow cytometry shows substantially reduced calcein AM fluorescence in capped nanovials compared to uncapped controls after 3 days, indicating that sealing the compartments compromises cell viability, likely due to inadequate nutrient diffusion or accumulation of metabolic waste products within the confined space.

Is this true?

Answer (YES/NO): NO